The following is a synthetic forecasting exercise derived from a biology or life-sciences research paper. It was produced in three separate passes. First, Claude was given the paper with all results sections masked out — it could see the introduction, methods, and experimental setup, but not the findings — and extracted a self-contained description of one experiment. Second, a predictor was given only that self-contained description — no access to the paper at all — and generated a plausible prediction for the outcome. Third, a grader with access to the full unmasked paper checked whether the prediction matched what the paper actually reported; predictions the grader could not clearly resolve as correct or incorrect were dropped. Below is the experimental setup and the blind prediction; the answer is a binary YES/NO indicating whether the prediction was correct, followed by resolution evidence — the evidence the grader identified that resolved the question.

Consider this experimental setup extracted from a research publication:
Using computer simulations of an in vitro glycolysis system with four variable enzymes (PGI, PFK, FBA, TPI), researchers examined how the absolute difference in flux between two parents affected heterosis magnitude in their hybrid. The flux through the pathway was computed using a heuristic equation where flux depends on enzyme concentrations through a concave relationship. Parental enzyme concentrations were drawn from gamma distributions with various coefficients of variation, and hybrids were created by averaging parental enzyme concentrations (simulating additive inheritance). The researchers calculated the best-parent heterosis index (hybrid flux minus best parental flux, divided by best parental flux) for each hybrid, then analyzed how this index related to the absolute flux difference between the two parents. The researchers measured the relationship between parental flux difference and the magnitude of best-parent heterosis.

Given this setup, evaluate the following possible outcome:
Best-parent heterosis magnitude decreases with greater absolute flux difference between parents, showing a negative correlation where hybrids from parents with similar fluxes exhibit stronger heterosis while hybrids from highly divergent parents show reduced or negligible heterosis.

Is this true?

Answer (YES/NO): YES